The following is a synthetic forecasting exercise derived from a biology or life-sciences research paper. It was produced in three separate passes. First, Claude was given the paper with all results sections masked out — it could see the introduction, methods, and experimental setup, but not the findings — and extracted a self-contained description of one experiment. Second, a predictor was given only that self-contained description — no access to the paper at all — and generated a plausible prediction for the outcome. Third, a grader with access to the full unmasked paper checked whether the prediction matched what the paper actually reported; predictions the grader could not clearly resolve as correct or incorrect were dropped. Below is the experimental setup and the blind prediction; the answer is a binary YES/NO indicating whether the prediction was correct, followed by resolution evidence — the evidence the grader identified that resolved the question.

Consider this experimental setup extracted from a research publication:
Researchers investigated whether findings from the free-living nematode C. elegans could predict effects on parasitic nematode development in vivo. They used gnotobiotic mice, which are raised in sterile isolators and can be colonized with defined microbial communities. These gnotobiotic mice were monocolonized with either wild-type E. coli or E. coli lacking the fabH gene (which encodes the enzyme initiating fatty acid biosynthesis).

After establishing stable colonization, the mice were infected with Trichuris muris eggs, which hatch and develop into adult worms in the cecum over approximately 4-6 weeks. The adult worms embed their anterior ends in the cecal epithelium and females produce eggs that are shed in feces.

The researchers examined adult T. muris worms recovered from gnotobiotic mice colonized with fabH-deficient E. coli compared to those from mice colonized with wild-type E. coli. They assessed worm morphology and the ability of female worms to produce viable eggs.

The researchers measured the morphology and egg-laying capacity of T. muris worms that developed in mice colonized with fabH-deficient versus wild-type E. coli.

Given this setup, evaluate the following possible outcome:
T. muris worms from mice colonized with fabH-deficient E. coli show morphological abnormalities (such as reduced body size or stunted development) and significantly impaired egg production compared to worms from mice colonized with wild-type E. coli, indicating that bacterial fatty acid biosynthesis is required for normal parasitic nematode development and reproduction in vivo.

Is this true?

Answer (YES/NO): YES